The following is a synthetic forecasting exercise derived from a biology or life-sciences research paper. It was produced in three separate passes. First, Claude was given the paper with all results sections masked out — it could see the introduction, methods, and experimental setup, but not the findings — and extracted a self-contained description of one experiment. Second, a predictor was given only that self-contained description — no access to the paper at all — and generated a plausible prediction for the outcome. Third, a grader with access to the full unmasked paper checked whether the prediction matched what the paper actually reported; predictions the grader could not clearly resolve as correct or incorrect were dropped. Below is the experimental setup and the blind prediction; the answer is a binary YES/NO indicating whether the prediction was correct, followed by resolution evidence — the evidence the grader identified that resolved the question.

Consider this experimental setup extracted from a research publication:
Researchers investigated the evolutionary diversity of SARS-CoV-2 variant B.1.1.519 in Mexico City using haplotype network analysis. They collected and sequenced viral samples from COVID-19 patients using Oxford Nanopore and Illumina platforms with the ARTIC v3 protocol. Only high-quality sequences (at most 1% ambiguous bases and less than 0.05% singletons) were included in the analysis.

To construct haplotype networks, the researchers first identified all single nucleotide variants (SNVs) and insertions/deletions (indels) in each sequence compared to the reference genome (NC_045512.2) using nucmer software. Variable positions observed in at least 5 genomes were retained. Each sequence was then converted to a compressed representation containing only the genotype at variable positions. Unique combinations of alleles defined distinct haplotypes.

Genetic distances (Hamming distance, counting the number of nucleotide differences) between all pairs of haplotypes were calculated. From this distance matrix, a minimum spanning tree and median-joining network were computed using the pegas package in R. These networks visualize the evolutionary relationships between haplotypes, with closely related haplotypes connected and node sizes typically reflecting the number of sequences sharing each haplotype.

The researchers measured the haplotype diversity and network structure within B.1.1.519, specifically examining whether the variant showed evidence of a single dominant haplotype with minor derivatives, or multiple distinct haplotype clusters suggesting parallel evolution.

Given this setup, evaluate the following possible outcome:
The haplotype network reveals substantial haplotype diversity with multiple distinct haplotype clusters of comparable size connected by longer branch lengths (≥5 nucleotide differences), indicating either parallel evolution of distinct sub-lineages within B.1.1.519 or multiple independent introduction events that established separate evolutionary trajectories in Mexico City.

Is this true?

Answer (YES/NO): NO